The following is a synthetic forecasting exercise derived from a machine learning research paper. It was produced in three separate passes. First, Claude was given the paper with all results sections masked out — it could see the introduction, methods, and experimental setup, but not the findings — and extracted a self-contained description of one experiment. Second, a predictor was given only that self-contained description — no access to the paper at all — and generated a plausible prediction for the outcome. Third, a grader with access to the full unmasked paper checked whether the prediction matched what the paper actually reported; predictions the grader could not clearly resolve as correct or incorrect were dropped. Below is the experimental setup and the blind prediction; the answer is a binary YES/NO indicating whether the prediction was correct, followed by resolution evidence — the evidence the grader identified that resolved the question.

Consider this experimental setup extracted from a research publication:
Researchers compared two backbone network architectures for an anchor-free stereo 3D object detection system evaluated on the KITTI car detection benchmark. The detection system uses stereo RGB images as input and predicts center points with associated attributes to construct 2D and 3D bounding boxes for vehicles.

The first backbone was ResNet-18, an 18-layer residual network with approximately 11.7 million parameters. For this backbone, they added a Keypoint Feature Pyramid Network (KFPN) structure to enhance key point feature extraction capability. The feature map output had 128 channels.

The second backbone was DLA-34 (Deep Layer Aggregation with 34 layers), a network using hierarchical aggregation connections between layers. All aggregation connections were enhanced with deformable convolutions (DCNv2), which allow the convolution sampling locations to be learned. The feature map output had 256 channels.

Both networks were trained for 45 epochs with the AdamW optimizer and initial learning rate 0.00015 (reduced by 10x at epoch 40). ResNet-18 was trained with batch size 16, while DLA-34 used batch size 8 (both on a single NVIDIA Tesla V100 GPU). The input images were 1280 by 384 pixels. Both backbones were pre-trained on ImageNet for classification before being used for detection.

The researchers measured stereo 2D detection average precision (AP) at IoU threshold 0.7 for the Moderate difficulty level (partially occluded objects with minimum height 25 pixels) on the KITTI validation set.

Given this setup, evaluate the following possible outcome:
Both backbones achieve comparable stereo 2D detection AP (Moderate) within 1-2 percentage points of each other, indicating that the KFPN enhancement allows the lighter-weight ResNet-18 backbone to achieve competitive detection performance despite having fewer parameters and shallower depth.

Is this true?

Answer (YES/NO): NO